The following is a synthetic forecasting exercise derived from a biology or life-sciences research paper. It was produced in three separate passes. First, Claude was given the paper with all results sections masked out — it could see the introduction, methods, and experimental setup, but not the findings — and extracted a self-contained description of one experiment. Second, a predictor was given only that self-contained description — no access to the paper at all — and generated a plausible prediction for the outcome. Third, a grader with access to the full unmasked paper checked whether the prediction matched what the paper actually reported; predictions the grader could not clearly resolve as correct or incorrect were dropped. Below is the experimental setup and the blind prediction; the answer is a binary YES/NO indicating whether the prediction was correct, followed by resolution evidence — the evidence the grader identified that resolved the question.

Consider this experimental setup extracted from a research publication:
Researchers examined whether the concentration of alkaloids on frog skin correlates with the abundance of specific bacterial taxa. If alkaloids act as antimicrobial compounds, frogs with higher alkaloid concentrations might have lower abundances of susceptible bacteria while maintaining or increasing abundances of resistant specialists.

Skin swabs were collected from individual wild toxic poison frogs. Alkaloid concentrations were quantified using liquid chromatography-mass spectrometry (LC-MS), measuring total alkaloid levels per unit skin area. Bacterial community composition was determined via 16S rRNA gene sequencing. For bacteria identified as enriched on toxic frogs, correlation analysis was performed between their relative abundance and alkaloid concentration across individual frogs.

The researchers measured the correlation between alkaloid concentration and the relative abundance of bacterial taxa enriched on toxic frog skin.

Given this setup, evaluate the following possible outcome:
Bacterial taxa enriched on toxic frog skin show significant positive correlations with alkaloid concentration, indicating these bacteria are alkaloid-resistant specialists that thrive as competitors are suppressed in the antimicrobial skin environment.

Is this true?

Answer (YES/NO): NO